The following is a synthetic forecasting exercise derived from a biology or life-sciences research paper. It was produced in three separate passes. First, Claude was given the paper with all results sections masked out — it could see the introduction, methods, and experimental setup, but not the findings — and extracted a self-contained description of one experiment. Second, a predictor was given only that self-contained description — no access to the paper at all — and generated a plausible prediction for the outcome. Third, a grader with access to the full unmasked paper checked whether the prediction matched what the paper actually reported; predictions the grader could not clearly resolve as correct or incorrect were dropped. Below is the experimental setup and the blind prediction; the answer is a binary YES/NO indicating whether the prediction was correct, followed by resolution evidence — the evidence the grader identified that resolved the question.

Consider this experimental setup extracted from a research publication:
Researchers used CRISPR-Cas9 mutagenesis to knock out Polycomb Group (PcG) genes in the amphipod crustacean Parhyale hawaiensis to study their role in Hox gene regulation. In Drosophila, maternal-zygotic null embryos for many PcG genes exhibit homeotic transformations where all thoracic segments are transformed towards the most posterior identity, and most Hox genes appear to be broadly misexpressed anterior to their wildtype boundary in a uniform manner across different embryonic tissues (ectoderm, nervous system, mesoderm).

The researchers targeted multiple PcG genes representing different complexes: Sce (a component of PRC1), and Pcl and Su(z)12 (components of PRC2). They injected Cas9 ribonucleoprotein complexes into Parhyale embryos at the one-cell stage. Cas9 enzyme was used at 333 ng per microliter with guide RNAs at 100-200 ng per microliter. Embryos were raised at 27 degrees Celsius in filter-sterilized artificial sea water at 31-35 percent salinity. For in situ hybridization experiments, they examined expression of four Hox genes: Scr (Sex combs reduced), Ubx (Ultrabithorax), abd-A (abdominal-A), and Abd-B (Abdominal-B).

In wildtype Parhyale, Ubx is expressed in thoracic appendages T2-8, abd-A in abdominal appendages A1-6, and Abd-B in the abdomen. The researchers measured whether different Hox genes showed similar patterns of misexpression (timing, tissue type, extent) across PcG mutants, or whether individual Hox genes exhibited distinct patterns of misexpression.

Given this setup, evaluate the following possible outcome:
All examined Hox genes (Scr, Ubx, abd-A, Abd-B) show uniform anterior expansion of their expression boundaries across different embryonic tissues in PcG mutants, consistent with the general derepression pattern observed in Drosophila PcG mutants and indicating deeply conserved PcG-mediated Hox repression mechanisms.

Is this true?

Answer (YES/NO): NO